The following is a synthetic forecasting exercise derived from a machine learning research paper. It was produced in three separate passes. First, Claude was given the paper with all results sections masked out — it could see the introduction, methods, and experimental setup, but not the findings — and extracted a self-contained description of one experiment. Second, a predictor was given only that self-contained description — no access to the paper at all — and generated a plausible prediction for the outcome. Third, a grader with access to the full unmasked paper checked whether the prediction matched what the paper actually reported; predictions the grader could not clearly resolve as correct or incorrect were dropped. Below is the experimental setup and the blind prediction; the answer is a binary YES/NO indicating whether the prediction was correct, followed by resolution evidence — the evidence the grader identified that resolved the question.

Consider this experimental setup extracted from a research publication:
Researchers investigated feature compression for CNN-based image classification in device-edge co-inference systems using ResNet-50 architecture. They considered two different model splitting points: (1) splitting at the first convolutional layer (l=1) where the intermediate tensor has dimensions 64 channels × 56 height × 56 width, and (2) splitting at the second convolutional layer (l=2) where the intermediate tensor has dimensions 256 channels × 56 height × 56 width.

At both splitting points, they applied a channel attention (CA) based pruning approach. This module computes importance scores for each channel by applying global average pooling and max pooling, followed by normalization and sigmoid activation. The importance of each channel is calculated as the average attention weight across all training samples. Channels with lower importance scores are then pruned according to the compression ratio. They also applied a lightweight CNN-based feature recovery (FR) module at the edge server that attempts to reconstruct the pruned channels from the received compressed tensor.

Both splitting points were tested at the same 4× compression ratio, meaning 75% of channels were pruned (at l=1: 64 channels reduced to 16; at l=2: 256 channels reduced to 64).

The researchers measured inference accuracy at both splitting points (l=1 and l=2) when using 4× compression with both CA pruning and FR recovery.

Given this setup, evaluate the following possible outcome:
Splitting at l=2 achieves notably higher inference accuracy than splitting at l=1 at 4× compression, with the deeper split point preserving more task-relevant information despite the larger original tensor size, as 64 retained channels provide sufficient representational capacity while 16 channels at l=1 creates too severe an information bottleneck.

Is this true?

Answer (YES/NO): NO